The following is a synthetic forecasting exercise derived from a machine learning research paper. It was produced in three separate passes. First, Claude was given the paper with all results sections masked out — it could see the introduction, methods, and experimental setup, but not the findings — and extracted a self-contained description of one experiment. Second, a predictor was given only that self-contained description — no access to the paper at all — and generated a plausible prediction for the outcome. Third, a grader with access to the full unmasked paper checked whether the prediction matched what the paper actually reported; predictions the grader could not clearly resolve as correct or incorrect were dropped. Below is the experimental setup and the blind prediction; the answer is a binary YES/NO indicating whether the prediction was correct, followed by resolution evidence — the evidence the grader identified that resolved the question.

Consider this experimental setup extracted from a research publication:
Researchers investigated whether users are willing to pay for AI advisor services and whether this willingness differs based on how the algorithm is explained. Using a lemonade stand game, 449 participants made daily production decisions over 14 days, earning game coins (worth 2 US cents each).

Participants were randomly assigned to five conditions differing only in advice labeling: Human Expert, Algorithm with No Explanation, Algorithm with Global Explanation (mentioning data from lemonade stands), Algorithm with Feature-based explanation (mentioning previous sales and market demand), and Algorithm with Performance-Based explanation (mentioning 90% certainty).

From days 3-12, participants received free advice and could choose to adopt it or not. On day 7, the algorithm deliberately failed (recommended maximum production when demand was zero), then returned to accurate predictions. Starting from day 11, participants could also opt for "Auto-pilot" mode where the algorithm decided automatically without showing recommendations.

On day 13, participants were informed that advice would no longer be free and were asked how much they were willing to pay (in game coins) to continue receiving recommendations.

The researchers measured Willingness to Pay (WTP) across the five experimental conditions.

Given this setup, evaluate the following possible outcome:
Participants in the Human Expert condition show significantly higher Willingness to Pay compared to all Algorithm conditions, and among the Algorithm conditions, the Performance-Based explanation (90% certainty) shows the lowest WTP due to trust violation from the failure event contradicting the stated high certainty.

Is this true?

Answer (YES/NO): NO